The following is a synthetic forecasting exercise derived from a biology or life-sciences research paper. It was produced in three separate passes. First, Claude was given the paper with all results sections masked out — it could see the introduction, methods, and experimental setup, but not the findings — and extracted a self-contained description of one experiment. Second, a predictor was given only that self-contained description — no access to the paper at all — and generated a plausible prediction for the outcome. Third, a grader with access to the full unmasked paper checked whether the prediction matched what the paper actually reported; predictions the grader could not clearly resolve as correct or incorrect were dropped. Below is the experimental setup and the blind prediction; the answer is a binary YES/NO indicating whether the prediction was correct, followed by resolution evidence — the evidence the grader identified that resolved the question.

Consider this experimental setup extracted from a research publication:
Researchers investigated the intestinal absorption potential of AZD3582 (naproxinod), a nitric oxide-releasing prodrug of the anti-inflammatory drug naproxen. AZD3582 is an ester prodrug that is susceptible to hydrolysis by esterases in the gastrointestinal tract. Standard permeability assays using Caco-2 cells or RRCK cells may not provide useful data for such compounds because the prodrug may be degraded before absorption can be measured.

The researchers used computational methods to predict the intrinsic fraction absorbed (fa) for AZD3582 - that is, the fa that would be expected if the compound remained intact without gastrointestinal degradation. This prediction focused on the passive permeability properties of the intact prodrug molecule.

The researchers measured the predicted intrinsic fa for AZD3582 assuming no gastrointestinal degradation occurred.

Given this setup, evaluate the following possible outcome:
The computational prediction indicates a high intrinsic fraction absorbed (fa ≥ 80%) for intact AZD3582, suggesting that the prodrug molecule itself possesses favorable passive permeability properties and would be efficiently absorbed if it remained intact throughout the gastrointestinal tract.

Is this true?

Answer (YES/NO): YES